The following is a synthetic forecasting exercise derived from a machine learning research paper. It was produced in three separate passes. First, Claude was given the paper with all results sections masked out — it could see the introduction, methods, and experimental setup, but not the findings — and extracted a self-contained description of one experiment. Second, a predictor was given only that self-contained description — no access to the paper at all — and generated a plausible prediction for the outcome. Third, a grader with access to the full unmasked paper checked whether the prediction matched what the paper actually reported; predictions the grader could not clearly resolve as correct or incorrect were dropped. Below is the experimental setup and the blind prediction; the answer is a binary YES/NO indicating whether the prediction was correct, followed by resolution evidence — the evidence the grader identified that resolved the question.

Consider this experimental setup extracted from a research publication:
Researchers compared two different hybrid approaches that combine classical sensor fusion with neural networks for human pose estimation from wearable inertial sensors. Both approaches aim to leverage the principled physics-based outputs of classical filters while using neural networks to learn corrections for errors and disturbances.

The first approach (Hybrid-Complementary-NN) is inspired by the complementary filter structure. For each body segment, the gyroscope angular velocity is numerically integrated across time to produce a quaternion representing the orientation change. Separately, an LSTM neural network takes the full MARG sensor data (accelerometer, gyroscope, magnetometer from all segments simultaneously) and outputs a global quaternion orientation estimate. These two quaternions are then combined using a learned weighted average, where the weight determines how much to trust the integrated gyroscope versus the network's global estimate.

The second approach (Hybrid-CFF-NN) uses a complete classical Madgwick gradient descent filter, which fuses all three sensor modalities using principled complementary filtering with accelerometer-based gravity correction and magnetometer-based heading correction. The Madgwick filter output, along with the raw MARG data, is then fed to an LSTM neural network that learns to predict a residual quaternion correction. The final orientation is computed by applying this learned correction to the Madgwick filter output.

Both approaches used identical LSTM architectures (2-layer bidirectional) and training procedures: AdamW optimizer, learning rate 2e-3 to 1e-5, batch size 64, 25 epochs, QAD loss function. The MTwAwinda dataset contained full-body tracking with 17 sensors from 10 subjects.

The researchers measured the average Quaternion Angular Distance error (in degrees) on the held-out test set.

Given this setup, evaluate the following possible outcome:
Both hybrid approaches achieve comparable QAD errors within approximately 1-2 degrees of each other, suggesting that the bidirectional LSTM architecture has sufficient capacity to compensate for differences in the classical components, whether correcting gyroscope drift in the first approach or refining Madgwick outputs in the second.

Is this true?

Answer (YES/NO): NO